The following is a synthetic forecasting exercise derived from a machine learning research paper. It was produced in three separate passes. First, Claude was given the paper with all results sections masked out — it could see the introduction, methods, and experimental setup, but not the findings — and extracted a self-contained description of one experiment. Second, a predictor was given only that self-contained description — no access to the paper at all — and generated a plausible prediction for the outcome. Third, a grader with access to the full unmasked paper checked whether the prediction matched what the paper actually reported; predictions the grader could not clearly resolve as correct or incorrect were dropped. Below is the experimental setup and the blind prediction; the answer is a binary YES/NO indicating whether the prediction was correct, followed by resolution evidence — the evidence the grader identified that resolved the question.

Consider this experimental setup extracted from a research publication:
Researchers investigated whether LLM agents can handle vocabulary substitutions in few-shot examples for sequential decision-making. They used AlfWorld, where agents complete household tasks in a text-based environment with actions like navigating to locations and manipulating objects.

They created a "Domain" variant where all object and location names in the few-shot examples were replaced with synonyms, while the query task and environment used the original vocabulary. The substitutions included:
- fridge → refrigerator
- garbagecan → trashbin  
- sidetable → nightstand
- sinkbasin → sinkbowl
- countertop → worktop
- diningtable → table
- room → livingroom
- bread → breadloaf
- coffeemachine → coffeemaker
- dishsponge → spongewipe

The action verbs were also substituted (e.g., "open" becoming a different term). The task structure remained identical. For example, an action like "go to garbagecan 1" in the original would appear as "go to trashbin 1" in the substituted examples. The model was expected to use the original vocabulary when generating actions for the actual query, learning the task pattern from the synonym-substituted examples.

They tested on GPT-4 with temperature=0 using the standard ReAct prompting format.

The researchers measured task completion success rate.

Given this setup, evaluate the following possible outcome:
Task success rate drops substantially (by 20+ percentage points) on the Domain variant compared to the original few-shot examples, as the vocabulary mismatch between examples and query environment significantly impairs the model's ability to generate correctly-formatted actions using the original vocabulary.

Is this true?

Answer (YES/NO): NO